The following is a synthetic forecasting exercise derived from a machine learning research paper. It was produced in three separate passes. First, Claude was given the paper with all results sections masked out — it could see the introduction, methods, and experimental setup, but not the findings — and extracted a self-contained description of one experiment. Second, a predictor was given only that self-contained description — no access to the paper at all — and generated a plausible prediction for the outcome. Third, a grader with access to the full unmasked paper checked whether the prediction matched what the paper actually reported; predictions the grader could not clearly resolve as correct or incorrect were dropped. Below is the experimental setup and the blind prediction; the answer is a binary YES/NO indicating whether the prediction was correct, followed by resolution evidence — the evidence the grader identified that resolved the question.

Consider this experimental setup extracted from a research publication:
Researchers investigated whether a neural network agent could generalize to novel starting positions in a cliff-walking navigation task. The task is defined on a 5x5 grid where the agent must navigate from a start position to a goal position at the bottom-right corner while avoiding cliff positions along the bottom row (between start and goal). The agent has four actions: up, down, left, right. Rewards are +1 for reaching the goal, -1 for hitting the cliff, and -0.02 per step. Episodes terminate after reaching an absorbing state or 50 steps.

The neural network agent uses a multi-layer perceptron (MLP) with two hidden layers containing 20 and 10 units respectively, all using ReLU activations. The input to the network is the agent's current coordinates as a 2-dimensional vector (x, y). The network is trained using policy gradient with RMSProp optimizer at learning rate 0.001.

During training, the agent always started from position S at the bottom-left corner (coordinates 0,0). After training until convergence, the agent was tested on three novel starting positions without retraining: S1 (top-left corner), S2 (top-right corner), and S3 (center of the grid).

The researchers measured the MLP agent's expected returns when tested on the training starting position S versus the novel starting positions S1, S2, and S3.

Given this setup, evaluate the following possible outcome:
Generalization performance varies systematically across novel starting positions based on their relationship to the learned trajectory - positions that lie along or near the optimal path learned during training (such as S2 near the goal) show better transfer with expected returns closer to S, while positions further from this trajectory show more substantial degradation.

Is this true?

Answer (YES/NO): NO